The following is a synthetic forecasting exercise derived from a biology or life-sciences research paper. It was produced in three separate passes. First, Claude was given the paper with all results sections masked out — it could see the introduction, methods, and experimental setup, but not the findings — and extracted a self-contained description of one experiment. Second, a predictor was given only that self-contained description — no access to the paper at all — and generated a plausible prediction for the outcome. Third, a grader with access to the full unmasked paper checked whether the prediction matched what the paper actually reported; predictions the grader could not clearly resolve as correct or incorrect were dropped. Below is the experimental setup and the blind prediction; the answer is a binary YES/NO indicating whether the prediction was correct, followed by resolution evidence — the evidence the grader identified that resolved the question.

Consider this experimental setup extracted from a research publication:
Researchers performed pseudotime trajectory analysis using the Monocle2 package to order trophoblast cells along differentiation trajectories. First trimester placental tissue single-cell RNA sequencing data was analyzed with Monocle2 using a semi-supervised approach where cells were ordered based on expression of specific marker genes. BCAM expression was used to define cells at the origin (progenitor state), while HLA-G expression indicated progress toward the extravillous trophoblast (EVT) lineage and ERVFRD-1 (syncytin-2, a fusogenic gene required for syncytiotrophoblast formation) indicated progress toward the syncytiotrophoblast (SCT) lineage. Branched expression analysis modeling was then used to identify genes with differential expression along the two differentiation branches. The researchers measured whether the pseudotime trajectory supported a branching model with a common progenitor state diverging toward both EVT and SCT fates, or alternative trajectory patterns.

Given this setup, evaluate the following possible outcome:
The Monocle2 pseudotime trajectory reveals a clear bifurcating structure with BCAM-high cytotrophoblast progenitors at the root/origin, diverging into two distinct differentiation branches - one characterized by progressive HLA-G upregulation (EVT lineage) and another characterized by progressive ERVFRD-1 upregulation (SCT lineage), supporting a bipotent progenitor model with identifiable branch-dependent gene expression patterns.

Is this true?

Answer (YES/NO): YES